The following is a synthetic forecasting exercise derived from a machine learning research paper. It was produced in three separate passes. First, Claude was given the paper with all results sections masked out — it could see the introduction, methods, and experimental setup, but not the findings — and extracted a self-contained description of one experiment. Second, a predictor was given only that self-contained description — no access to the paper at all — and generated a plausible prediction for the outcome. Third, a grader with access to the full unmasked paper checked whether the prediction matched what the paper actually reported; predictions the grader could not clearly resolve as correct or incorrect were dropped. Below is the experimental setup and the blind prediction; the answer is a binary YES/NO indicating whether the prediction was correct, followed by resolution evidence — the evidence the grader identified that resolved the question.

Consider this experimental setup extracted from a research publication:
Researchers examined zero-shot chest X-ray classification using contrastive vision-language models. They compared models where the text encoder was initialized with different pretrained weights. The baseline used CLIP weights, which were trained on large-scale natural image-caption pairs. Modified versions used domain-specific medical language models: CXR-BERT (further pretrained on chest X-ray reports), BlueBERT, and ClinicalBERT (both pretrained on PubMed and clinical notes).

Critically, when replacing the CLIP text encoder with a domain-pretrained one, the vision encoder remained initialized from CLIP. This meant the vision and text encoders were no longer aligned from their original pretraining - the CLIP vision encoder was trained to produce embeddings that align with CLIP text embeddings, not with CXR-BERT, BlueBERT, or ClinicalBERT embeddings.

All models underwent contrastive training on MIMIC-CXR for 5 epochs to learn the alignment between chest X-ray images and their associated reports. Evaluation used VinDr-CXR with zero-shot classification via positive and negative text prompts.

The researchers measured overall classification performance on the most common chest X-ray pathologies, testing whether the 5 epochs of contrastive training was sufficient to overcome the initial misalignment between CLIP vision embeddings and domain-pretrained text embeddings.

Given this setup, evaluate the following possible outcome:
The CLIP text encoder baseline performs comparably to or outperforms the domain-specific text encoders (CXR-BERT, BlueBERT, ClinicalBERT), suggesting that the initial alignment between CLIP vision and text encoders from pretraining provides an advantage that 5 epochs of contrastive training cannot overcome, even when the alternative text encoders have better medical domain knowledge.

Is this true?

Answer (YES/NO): YES